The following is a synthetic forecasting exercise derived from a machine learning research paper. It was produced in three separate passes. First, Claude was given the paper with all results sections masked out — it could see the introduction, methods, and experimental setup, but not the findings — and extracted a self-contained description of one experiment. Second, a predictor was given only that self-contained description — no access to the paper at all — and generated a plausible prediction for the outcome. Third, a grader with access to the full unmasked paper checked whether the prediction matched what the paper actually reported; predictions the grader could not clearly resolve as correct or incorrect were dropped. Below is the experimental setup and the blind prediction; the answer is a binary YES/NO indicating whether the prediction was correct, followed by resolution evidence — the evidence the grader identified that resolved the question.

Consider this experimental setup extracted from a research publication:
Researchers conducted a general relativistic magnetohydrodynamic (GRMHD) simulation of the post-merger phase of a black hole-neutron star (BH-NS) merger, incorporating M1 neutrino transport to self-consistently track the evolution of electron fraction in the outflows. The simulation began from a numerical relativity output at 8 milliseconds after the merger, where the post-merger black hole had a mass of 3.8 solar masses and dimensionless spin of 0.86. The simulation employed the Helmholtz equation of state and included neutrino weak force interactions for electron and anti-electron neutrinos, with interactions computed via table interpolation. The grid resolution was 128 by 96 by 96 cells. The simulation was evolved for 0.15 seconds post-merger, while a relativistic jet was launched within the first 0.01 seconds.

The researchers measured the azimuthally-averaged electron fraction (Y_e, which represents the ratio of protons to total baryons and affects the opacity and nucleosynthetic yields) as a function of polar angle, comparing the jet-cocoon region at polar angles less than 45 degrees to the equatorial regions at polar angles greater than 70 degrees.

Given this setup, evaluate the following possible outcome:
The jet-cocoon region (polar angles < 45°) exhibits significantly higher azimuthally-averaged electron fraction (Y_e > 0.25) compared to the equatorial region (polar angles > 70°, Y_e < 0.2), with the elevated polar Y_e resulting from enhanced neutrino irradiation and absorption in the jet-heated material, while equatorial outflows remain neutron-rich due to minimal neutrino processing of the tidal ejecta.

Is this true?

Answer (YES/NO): NO